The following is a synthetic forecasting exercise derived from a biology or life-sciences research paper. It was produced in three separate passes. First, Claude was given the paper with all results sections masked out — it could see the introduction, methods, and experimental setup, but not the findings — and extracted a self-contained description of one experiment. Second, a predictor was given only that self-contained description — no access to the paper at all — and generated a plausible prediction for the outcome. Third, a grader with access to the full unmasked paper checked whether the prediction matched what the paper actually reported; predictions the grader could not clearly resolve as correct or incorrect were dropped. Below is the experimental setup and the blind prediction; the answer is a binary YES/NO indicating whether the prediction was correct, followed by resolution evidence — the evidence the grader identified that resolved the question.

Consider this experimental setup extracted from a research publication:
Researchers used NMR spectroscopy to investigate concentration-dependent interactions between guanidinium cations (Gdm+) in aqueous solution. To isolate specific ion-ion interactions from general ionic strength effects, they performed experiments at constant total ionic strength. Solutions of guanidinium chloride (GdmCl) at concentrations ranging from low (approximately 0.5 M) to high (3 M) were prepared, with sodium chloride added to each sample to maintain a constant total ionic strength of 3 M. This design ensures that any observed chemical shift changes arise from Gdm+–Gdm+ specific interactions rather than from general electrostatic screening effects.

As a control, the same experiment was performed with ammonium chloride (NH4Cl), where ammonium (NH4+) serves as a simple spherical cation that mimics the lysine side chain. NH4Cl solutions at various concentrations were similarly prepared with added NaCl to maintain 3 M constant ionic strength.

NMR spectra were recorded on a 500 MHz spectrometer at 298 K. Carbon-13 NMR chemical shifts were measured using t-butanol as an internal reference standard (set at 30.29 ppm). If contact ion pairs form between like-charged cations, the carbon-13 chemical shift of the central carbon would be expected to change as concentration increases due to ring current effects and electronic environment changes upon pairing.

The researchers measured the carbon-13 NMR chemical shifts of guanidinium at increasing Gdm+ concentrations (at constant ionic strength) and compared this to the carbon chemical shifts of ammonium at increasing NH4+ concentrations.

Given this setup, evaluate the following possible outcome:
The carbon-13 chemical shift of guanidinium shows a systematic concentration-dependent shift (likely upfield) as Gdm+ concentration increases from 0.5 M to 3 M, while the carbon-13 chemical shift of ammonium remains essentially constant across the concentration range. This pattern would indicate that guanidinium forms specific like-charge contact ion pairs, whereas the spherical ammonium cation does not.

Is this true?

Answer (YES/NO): YES